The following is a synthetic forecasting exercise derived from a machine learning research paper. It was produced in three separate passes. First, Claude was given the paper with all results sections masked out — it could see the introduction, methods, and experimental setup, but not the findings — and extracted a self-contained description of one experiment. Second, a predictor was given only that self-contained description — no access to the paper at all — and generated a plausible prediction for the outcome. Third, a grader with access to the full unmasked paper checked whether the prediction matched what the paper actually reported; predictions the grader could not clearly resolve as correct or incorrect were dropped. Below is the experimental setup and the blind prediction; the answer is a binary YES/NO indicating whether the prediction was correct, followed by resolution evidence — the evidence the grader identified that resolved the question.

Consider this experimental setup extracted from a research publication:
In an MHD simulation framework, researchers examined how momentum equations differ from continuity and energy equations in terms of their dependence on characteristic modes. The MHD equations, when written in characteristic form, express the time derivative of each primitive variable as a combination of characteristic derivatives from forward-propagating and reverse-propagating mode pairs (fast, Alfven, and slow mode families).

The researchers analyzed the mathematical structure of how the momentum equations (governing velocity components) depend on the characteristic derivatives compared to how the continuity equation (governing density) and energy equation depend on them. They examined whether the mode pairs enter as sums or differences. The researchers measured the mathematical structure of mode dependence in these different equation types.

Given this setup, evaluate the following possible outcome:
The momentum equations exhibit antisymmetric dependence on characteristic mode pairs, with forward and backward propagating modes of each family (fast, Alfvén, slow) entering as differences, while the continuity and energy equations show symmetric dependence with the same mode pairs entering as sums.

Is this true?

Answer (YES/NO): YES